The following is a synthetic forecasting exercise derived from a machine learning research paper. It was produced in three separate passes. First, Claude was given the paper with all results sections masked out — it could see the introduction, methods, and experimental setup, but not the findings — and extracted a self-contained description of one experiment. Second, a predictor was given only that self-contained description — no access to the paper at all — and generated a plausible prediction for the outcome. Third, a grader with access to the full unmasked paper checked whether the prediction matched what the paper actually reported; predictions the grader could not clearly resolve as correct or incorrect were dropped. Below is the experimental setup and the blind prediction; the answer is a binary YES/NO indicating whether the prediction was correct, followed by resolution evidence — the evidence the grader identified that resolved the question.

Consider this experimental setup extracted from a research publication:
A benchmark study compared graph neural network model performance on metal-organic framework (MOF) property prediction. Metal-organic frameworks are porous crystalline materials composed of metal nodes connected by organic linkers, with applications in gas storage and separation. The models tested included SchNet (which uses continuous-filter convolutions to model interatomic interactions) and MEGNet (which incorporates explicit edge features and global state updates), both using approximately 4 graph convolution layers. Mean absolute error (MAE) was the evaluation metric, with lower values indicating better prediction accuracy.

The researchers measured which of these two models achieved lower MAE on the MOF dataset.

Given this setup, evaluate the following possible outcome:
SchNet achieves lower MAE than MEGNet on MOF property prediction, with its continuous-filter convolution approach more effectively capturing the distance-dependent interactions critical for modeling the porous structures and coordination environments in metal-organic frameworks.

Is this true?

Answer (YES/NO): YES